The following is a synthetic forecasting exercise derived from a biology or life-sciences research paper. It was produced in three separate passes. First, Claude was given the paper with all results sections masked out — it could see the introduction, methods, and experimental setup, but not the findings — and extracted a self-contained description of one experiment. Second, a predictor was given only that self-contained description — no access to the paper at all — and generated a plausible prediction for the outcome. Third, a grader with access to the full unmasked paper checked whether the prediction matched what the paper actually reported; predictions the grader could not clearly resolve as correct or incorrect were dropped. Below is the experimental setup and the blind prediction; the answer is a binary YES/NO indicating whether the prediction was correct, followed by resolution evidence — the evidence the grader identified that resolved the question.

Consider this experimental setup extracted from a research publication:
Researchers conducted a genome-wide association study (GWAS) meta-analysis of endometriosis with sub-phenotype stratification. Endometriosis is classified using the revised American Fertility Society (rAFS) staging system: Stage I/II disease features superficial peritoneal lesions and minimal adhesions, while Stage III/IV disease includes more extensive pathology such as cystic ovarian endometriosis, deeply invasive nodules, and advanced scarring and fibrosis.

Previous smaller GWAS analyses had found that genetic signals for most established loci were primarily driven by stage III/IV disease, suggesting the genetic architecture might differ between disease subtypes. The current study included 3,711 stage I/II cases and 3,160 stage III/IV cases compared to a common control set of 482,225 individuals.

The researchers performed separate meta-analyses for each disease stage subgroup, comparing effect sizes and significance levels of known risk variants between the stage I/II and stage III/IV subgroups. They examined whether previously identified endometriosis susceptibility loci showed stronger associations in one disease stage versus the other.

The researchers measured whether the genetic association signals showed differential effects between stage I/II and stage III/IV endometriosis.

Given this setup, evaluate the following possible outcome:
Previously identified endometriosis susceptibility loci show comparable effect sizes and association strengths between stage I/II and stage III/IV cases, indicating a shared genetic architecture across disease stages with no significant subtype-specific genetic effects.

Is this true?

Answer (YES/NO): NO